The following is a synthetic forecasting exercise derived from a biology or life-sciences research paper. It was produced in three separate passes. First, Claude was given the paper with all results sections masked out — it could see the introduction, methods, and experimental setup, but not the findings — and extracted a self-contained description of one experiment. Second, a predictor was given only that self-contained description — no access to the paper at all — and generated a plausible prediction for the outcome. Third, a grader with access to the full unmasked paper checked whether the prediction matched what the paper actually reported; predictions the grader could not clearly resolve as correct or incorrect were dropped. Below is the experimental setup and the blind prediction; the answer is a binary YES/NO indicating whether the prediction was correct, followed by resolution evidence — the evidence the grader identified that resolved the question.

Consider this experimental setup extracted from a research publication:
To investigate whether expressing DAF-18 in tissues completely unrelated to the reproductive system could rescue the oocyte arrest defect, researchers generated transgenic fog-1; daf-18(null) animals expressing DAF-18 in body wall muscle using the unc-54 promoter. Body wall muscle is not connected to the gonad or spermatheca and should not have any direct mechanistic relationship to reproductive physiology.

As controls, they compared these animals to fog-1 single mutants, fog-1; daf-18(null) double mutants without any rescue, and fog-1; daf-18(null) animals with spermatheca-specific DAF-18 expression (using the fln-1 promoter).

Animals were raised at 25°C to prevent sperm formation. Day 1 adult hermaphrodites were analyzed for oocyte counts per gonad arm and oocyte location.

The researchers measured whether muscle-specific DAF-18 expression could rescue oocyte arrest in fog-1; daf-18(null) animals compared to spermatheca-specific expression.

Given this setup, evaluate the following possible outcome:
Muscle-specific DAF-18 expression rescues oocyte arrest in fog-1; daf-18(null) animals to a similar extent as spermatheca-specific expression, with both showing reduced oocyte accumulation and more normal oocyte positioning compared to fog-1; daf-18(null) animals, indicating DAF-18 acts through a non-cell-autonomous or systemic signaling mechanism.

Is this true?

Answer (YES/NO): NO